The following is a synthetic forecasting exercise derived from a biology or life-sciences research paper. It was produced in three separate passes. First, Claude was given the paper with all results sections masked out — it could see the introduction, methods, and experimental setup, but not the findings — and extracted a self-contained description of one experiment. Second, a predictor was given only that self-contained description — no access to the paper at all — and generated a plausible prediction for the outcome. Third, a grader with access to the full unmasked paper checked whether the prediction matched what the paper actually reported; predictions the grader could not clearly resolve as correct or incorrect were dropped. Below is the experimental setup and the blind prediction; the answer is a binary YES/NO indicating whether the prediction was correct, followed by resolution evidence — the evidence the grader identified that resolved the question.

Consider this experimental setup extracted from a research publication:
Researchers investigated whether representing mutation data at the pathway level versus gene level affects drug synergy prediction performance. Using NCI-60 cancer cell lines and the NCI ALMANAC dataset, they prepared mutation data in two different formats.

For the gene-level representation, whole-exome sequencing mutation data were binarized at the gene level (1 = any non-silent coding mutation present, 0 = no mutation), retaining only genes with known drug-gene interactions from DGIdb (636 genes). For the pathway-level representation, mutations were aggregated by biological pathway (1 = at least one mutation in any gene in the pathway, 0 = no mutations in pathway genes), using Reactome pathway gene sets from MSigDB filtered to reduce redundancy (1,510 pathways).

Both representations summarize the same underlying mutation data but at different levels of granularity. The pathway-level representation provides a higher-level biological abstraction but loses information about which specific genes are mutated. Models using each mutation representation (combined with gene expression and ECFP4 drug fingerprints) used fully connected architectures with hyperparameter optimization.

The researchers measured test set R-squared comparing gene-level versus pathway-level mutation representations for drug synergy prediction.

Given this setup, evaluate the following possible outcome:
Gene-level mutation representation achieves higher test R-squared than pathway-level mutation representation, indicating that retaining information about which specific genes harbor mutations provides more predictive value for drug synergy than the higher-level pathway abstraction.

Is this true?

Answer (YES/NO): NO